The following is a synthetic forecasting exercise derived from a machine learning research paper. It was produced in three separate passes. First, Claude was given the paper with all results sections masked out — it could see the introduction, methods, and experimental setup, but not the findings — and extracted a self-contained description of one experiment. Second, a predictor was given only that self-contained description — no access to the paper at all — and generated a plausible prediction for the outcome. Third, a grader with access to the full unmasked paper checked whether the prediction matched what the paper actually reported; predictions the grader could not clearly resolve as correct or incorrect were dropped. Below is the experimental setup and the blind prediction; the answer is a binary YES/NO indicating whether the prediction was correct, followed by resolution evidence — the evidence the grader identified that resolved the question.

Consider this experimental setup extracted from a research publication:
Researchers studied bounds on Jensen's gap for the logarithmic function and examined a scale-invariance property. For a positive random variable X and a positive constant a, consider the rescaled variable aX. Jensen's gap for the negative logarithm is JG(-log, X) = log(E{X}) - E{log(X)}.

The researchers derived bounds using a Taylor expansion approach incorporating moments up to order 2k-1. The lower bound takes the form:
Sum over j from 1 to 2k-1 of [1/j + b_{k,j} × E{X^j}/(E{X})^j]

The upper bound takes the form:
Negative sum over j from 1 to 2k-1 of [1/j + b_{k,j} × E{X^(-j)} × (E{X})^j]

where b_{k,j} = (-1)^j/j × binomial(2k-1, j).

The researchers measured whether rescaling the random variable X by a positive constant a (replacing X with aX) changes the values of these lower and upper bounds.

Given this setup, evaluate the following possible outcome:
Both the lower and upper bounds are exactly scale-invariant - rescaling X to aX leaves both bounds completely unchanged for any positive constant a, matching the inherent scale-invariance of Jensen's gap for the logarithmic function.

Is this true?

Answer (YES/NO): YES